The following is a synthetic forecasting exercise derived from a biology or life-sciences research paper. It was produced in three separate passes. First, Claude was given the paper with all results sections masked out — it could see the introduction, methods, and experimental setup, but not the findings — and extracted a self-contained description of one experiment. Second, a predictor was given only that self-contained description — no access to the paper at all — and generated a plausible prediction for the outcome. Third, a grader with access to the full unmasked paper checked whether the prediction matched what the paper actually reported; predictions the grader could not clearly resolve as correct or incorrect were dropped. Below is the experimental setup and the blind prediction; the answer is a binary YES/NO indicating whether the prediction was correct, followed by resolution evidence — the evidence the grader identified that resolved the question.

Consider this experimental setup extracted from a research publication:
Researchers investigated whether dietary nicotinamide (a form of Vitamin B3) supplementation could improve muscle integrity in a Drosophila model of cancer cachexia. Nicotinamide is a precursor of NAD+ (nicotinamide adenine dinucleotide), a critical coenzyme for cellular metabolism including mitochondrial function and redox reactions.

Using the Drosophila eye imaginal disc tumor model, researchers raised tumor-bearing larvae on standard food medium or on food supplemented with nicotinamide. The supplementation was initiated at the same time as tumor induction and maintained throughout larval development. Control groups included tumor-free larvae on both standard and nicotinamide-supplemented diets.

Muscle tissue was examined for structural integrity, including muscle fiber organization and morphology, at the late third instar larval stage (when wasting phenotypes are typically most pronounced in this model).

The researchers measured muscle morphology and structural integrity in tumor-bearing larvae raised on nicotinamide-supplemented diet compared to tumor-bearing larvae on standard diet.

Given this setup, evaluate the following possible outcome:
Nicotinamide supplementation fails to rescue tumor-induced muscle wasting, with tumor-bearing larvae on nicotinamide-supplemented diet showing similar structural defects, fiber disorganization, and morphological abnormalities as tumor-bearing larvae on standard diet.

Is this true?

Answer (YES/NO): NO